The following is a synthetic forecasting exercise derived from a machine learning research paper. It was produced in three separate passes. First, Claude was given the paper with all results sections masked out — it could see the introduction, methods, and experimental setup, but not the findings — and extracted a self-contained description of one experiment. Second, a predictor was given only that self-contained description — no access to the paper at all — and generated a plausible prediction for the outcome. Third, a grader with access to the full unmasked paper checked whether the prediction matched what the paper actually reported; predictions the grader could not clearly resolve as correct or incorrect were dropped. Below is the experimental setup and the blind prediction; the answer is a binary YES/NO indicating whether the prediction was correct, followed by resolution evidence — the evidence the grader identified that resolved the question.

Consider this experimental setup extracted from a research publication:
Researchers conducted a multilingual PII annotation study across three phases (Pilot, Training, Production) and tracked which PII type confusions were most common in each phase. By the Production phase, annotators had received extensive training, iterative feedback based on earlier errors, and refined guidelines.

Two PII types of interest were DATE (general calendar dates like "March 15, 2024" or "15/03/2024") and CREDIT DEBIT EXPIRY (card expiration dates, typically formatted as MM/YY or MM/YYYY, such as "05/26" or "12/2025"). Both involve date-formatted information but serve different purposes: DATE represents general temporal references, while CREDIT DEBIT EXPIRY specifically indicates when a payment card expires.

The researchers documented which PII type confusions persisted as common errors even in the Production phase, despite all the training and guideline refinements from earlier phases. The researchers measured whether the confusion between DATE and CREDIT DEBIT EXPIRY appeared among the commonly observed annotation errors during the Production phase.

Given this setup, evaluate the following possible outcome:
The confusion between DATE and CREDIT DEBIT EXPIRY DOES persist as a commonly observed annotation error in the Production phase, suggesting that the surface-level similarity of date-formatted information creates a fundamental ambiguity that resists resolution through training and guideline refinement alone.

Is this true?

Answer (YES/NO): YES